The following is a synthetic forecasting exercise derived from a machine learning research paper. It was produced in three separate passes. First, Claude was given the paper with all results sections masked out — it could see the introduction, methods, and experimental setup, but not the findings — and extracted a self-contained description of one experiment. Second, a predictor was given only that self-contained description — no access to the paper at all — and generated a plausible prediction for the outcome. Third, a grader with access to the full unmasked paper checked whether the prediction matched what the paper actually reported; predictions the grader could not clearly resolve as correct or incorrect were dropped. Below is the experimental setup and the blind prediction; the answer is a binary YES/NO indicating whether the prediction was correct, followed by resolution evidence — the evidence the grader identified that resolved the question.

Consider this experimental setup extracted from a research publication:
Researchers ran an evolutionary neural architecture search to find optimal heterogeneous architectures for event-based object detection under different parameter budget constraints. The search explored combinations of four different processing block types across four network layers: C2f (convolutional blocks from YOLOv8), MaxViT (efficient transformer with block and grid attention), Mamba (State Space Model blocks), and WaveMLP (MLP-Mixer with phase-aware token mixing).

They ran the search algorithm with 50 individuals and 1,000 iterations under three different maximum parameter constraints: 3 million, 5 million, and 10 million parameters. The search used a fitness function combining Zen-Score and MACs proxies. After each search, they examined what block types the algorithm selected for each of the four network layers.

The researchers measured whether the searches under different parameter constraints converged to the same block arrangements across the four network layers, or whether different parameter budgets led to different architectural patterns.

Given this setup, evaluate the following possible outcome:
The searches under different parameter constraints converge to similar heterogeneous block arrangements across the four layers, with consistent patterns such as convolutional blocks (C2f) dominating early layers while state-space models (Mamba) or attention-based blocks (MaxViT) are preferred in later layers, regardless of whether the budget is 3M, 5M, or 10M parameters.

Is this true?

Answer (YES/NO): NO